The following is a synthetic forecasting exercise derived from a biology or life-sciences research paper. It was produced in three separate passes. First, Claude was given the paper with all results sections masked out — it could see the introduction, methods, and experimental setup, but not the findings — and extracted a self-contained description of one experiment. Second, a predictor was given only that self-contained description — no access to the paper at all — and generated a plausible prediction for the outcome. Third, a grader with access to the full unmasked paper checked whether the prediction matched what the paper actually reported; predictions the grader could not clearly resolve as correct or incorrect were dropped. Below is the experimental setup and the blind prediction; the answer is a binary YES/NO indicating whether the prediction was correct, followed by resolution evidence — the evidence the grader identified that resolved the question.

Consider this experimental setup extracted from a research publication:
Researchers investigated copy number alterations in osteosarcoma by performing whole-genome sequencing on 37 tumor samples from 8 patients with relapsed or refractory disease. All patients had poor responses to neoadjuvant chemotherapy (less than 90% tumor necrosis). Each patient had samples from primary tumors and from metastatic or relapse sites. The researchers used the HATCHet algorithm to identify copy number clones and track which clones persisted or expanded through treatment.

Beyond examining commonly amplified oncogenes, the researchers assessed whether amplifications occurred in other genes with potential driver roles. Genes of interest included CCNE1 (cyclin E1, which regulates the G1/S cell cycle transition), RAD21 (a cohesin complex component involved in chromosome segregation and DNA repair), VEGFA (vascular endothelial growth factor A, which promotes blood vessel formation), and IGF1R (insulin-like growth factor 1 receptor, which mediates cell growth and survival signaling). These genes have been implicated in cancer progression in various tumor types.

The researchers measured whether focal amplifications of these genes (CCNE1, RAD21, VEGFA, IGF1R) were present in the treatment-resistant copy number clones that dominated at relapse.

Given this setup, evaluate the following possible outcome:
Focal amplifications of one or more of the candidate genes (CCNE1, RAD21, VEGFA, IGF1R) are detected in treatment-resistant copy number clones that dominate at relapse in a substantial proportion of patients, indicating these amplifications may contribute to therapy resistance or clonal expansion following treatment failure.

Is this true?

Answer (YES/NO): YES